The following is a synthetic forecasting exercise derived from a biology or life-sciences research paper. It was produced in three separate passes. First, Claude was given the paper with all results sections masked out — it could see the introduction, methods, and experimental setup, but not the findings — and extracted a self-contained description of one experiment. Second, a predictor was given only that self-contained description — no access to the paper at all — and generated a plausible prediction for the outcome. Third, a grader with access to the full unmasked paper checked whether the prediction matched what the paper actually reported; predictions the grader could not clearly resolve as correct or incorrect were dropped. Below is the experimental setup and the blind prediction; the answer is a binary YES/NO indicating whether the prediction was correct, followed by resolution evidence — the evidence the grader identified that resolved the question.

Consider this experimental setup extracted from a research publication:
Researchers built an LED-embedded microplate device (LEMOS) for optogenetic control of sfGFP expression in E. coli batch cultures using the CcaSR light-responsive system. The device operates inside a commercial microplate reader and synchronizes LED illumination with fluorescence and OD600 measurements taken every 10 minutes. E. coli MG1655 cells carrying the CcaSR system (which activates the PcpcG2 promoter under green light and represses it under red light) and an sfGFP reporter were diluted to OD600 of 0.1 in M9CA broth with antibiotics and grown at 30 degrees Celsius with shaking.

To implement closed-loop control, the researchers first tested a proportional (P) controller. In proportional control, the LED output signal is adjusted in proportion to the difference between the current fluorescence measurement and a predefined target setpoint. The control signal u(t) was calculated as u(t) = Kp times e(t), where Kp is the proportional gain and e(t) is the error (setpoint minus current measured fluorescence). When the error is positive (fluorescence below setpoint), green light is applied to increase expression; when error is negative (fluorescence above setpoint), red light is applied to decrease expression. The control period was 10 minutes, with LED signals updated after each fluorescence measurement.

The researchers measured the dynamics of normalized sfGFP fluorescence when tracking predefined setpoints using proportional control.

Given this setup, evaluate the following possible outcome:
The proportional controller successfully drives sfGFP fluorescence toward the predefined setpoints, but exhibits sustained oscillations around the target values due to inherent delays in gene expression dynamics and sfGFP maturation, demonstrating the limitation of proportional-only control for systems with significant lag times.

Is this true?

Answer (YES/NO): NO